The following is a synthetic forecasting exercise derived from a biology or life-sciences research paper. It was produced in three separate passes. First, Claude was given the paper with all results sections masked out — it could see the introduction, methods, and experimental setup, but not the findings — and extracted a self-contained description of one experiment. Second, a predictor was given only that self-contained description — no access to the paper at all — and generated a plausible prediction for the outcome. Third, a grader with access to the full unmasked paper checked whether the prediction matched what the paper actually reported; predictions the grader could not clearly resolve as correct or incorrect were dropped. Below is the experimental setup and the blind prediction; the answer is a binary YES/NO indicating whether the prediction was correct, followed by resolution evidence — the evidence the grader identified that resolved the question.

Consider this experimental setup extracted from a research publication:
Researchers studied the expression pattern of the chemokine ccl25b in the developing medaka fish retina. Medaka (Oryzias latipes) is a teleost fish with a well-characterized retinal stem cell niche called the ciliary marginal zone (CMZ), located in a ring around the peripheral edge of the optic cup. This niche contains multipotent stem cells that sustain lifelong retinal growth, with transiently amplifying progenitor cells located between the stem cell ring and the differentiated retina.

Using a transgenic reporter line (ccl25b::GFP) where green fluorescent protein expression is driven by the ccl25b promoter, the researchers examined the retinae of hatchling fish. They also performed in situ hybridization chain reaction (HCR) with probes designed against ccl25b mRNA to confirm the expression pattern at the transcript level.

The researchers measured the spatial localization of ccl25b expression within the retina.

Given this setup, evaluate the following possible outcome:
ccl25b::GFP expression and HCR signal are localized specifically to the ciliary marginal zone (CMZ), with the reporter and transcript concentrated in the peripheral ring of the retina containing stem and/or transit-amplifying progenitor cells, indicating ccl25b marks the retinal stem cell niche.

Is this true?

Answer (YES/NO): YES